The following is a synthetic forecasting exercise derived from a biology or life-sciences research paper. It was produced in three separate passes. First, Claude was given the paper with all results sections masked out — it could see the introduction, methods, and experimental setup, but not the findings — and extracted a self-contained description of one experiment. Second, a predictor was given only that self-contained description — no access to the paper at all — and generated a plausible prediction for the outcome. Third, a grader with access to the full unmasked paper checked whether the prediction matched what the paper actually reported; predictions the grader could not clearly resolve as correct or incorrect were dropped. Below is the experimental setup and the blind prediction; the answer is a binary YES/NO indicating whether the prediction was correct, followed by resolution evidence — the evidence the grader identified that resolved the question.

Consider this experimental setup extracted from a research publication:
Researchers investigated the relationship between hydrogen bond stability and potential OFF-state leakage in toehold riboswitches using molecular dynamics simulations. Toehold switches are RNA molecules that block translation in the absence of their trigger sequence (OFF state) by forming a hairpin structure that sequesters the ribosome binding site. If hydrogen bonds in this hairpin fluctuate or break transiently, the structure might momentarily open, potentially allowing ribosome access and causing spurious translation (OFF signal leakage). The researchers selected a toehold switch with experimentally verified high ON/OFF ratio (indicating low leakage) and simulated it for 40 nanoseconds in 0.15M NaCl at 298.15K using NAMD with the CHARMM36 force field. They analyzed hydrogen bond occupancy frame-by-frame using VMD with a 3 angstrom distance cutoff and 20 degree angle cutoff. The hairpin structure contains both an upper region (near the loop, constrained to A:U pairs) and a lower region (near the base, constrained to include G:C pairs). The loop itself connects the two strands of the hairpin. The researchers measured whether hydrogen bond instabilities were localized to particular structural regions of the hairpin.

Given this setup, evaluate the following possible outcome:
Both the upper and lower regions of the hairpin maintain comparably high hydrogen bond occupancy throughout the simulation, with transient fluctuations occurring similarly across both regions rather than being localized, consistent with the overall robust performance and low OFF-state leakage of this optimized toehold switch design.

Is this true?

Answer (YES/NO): NO